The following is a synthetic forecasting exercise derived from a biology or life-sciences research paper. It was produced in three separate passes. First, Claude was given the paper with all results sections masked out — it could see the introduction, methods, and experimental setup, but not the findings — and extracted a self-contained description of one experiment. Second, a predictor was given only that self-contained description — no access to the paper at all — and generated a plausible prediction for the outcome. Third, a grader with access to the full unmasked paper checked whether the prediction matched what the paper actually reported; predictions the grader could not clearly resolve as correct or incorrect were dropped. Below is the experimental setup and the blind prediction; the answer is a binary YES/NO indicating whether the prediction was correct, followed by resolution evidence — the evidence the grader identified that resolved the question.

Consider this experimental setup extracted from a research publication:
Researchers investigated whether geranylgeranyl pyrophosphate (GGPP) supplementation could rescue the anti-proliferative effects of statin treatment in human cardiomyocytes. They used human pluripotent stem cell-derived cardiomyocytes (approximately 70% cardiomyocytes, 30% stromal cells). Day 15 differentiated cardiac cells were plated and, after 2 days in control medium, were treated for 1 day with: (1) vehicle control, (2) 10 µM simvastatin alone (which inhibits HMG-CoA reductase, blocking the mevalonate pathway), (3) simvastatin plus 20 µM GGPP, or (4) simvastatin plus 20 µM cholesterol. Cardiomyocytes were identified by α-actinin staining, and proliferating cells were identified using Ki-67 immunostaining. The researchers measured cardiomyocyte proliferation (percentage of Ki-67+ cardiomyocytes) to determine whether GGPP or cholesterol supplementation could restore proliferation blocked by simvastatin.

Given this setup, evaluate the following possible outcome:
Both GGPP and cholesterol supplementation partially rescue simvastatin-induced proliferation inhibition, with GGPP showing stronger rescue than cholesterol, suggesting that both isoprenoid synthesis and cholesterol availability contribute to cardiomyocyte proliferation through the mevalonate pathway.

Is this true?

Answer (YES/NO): NO